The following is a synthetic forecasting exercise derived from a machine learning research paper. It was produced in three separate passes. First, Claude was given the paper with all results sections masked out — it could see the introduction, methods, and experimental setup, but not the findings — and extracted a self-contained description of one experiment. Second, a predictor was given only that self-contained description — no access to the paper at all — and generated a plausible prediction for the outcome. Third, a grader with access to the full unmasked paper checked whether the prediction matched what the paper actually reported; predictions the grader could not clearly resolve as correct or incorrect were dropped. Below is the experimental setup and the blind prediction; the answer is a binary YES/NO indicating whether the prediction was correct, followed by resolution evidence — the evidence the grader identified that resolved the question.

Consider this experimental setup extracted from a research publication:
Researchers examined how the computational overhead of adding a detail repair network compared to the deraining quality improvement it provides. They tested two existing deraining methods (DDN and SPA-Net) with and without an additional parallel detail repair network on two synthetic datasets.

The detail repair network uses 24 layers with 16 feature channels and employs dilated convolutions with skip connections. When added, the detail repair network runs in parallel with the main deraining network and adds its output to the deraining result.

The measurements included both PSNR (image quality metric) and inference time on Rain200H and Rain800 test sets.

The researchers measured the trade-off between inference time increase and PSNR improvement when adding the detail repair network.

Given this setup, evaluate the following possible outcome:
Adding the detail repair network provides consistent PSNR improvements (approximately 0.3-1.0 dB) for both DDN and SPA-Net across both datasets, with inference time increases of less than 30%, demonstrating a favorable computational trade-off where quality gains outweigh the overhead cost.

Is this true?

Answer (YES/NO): NO